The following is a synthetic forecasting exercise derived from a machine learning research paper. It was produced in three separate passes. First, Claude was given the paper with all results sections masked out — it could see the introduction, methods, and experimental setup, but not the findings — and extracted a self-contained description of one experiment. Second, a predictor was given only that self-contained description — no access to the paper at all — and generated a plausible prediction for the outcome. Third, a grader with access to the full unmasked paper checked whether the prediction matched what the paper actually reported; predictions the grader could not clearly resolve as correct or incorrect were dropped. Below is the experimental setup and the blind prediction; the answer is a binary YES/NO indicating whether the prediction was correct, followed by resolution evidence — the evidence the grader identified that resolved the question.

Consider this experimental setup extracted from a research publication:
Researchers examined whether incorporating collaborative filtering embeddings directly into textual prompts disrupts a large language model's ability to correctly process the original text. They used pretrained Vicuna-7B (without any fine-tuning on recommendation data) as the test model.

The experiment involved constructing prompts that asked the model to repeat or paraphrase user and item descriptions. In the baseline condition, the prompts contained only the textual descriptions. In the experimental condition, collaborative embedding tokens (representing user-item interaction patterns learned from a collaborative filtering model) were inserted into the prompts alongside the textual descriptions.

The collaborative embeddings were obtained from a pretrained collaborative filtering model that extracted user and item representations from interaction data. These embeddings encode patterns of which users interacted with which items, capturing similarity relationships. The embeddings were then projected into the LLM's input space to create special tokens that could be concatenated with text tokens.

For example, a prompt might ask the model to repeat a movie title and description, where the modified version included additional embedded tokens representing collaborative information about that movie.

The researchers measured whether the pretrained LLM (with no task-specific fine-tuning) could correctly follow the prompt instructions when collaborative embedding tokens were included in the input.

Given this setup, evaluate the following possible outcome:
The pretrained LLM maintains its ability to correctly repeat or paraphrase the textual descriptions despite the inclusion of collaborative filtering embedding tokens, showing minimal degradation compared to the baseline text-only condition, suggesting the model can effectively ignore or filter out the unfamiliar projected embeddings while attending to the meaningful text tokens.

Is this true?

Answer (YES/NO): NO